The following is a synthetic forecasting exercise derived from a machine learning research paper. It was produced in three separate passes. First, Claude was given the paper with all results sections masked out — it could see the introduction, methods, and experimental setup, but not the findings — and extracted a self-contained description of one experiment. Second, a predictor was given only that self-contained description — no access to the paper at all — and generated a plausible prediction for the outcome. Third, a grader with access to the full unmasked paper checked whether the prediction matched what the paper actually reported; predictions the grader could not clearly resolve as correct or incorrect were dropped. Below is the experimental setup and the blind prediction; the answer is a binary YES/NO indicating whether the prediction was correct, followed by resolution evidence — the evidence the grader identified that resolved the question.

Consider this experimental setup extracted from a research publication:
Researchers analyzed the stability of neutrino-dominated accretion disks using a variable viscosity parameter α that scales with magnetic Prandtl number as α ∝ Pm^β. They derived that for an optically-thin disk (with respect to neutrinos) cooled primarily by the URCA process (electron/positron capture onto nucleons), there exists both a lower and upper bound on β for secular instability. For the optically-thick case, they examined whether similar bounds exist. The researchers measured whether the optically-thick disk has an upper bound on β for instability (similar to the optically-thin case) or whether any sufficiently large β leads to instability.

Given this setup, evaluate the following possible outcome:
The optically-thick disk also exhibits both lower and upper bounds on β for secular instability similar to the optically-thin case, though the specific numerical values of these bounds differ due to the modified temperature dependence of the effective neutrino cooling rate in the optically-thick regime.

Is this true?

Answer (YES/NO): NO